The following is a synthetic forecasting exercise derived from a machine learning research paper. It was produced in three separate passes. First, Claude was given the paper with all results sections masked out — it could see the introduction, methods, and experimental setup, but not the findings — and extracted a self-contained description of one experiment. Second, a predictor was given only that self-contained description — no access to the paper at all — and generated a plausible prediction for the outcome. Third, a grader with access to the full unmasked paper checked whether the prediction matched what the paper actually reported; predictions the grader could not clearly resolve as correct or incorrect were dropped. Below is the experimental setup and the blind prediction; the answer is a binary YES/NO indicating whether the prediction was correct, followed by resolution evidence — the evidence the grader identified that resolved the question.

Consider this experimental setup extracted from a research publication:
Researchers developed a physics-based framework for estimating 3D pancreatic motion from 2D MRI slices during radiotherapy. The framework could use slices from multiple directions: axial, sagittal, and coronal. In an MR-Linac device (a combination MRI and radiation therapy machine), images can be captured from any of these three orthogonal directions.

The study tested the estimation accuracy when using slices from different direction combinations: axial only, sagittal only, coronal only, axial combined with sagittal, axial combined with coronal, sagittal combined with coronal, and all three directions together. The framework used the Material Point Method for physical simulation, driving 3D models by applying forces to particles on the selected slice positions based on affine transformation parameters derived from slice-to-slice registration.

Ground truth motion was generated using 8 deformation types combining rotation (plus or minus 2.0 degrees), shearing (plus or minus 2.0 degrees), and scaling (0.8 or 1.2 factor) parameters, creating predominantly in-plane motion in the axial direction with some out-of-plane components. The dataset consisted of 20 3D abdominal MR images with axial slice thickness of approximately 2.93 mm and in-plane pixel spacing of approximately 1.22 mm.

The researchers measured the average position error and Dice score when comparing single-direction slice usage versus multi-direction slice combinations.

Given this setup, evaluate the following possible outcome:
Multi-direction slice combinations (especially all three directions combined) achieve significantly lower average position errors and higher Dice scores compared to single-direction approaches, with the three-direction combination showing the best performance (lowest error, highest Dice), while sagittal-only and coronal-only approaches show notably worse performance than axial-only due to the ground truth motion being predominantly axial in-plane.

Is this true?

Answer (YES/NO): NO